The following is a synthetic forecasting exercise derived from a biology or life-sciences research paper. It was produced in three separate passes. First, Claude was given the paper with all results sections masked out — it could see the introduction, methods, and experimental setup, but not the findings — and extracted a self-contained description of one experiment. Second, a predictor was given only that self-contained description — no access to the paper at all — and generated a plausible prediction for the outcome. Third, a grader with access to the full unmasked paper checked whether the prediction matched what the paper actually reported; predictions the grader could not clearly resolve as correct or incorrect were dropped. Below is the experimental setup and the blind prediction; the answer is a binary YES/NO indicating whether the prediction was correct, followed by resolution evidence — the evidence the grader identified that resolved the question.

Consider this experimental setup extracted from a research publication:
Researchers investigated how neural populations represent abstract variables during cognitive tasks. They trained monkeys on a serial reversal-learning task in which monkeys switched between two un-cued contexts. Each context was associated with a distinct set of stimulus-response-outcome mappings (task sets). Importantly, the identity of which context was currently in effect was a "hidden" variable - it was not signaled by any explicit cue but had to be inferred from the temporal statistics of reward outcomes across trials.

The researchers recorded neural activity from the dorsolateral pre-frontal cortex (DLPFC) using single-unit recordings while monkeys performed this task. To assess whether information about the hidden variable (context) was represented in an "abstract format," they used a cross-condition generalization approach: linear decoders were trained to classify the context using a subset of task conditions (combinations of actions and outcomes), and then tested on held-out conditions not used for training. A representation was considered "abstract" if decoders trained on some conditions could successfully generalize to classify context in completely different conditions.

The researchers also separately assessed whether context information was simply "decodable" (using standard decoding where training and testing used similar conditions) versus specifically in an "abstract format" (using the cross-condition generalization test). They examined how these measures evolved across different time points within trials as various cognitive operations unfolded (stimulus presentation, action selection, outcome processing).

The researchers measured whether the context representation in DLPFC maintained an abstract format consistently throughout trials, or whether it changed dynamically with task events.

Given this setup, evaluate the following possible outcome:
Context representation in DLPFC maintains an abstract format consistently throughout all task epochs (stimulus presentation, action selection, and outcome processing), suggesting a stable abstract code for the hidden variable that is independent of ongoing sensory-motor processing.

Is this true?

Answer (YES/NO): NO